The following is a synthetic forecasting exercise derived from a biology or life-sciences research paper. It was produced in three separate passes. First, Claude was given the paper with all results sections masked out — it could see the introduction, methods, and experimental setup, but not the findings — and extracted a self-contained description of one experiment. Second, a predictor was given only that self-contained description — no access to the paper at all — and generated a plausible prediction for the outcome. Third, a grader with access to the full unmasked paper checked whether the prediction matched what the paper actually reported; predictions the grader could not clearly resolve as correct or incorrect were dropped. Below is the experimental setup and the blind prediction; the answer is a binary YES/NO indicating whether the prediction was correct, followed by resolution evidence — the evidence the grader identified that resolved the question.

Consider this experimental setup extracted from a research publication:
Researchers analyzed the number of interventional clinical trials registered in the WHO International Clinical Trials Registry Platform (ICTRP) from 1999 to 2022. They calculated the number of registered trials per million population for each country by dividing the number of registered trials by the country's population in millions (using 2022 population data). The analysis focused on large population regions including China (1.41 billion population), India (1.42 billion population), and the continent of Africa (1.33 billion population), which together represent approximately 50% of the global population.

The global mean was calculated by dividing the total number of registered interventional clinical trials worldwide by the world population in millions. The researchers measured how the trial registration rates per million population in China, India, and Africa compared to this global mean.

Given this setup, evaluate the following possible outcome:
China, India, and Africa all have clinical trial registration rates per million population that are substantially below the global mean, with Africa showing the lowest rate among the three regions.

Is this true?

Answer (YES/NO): YES